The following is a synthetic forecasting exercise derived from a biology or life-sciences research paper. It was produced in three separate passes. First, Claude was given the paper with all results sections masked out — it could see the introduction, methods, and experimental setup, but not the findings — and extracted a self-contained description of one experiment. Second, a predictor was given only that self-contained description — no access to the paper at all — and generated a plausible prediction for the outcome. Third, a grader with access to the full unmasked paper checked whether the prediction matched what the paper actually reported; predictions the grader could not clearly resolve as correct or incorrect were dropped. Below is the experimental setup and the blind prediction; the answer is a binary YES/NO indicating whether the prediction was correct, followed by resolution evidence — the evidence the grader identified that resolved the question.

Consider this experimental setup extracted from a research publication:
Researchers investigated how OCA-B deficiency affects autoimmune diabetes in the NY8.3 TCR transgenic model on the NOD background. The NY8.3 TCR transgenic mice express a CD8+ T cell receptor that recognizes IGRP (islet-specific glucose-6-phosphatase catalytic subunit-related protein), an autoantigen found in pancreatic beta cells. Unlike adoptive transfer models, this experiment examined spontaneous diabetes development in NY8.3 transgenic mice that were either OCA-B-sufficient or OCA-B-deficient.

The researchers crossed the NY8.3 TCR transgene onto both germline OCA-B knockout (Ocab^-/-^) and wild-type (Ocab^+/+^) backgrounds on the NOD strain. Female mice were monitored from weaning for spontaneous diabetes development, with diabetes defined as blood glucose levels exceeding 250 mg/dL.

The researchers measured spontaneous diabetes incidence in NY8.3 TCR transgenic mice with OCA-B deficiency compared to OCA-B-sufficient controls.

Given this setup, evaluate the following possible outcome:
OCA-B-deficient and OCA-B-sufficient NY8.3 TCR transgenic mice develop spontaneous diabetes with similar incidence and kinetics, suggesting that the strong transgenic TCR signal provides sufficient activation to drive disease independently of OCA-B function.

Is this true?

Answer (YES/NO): NO